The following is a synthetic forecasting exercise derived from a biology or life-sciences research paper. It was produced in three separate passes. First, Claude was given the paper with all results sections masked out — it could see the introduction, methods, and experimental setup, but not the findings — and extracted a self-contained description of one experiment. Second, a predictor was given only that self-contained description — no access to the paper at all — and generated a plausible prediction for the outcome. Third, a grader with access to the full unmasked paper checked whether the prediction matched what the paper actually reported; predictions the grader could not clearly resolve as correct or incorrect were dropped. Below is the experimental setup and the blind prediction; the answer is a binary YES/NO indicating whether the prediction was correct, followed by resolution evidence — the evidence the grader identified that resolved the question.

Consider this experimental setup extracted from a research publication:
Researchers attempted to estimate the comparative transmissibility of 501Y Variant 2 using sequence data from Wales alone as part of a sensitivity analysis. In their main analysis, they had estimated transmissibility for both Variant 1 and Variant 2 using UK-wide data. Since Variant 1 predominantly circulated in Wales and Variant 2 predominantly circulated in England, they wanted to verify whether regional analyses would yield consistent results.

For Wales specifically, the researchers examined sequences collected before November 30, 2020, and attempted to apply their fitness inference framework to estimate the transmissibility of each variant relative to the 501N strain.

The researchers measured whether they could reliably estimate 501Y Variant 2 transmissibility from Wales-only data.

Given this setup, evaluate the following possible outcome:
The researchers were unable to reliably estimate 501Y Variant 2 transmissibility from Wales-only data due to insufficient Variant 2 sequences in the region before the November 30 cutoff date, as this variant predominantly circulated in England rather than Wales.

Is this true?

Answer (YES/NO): YES